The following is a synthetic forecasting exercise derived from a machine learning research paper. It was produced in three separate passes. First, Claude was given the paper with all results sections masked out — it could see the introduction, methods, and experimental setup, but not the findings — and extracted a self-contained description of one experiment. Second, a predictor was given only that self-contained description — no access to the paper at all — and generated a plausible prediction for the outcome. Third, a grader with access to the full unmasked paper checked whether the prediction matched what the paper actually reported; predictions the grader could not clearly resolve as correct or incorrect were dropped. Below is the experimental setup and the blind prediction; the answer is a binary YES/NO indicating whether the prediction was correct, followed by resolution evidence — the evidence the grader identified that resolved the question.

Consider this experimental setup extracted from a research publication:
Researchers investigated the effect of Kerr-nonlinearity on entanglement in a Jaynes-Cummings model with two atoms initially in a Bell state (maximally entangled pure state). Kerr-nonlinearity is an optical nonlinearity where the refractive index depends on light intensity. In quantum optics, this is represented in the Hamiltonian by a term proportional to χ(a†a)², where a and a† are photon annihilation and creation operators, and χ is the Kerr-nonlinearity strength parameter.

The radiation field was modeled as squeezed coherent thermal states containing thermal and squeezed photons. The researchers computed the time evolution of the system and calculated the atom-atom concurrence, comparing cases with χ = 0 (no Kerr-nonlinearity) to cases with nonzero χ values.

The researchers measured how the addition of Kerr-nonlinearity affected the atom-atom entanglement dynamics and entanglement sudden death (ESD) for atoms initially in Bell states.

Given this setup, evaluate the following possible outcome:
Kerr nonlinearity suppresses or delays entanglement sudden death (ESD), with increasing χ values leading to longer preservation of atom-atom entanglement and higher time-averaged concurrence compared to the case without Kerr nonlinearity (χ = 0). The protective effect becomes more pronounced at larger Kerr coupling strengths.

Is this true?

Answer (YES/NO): YES